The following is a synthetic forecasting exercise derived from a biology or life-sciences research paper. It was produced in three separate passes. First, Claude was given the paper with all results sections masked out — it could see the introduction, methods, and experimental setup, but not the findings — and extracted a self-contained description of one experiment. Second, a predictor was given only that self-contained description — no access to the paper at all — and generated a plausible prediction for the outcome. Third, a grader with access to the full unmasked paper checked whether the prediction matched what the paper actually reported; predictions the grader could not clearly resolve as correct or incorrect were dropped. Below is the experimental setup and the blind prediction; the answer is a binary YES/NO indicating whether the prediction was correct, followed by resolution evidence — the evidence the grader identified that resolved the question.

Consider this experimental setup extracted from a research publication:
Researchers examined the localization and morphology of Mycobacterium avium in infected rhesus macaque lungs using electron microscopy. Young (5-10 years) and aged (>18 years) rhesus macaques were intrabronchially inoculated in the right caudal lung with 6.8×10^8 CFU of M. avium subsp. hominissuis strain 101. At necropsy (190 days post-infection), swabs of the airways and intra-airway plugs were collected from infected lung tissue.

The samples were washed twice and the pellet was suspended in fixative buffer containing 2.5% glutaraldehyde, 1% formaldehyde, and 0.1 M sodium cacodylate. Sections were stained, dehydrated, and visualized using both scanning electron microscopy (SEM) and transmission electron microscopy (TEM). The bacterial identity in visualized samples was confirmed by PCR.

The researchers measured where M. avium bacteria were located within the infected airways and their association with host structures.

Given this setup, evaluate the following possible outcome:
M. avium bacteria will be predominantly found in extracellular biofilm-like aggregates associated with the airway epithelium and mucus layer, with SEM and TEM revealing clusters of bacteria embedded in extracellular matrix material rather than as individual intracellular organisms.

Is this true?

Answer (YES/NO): NO